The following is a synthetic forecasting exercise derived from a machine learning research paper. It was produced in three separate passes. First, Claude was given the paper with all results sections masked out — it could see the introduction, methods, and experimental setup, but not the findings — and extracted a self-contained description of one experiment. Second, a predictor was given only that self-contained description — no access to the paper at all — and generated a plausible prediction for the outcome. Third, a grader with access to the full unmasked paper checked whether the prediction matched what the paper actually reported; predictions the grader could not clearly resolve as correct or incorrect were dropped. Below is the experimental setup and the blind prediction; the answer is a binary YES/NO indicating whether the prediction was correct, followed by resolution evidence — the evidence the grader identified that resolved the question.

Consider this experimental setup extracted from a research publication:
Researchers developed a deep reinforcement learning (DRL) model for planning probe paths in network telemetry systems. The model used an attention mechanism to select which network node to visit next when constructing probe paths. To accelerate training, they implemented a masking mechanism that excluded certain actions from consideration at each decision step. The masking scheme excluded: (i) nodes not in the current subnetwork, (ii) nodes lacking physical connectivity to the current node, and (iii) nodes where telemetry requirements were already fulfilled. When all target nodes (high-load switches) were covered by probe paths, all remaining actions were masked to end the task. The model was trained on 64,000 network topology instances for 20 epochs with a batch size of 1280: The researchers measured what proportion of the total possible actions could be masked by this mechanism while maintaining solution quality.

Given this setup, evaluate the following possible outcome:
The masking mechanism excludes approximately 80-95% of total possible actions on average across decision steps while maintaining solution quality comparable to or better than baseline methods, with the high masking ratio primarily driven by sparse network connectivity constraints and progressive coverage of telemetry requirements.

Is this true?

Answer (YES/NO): NO